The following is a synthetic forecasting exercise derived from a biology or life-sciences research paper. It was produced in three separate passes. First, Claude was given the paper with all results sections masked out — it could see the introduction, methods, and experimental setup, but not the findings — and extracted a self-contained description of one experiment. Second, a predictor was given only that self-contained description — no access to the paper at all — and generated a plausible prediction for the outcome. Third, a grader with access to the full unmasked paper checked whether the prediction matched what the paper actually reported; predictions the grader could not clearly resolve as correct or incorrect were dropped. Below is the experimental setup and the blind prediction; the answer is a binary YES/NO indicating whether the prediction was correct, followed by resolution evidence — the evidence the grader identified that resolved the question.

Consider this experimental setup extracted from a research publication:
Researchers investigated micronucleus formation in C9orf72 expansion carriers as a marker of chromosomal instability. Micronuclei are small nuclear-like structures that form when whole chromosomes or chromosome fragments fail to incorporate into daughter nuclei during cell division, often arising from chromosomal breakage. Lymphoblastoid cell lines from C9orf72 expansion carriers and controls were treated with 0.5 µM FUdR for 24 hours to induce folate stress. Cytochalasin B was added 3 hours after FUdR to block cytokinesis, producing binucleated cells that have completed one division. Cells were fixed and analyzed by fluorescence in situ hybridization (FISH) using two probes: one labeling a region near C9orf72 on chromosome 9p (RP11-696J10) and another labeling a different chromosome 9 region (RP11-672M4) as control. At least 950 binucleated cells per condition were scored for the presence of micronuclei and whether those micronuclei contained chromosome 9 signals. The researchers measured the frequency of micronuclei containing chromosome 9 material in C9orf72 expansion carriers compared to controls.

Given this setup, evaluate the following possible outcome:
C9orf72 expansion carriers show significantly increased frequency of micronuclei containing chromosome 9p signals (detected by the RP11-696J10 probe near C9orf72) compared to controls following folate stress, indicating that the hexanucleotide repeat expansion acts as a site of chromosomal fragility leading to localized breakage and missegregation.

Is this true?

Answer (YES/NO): YES